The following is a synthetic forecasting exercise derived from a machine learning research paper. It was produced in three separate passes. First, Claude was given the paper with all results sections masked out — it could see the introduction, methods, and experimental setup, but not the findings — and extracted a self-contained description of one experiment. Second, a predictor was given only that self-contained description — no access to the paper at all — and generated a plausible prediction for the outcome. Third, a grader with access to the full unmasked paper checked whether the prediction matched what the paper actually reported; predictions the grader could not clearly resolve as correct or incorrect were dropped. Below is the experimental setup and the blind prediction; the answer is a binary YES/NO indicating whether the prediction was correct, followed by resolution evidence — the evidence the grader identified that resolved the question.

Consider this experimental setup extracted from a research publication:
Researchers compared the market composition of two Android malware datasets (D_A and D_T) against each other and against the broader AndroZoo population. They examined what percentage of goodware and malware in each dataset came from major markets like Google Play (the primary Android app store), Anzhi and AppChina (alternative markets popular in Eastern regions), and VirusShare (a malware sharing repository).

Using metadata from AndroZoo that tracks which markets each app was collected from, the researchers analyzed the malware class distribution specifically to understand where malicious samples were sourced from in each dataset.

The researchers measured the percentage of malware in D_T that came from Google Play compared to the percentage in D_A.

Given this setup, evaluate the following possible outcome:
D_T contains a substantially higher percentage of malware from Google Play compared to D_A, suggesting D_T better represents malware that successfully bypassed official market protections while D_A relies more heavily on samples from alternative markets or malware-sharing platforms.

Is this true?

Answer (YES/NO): YES